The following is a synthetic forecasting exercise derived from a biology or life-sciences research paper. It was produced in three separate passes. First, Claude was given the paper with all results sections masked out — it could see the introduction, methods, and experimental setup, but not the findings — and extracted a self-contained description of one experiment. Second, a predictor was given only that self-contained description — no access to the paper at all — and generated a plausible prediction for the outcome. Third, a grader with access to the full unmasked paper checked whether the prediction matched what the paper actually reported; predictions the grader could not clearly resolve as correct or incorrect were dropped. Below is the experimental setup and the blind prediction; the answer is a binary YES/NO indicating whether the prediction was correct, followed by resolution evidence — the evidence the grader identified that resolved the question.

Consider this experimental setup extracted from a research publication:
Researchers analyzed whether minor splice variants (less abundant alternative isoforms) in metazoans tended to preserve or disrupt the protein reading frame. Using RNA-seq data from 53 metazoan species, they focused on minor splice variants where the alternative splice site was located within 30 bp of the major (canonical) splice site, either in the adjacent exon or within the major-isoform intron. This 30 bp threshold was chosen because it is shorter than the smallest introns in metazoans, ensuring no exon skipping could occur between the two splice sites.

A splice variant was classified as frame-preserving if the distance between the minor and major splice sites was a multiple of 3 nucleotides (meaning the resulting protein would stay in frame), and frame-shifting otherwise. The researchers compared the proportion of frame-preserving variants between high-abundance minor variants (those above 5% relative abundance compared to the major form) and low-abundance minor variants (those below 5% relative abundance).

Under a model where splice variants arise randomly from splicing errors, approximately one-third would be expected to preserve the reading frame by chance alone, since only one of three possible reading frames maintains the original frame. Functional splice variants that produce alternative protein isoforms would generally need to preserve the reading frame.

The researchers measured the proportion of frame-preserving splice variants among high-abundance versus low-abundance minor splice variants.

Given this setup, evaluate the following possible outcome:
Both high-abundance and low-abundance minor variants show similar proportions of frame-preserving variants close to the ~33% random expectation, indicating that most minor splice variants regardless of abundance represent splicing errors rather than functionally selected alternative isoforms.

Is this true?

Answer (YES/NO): NO